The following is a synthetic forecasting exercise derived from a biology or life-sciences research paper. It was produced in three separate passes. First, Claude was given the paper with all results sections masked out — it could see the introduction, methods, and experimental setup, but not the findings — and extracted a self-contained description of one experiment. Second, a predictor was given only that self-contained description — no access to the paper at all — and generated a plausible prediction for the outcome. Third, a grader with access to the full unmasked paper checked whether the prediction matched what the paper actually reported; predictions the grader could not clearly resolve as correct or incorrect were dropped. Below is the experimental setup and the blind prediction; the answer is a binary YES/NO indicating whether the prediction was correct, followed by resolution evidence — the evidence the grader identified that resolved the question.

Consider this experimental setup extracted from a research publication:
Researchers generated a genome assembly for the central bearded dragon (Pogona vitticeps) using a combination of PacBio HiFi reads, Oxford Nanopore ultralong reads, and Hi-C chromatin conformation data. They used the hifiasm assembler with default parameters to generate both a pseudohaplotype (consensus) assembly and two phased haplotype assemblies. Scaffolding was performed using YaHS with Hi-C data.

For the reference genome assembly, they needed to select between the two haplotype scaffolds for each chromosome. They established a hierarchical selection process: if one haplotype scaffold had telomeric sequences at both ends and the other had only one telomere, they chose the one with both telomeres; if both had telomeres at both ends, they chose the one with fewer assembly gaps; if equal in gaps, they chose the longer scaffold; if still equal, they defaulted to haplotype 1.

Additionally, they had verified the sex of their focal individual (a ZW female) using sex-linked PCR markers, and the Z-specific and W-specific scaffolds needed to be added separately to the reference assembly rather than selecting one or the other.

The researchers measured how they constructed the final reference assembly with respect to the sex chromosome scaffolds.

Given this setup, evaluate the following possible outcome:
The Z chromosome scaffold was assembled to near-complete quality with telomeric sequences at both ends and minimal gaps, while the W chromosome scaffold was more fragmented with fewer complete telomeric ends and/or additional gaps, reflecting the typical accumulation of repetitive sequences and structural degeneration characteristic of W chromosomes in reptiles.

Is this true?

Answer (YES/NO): NO